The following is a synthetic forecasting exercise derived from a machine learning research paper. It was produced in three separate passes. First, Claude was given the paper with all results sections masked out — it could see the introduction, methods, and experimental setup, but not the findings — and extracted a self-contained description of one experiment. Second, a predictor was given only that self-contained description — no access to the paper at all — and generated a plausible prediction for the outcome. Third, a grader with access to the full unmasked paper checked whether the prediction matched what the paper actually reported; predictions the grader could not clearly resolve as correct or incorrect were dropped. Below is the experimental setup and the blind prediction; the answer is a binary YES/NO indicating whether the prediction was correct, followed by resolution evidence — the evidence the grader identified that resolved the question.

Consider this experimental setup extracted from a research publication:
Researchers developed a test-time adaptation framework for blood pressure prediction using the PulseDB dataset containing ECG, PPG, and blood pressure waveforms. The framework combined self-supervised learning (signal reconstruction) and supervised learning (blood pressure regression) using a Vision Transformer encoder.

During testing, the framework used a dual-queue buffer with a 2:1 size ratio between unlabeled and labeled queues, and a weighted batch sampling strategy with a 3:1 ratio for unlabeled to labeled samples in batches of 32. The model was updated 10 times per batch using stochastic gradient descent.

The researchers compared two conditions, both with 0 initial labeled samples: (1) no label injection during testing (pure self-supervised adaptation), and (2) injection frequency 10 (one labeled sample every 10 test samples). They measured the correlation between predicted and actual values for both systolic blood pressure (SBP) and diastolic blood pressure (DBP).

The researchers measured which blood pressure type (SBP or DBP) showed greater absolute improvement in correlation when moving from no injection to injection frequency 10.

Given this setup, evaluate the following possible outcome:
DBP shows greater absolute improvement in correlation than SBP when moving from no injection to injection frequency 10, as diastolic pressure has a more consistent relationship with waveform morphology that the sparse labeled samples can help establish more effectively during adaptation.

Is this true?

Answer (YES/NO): YES